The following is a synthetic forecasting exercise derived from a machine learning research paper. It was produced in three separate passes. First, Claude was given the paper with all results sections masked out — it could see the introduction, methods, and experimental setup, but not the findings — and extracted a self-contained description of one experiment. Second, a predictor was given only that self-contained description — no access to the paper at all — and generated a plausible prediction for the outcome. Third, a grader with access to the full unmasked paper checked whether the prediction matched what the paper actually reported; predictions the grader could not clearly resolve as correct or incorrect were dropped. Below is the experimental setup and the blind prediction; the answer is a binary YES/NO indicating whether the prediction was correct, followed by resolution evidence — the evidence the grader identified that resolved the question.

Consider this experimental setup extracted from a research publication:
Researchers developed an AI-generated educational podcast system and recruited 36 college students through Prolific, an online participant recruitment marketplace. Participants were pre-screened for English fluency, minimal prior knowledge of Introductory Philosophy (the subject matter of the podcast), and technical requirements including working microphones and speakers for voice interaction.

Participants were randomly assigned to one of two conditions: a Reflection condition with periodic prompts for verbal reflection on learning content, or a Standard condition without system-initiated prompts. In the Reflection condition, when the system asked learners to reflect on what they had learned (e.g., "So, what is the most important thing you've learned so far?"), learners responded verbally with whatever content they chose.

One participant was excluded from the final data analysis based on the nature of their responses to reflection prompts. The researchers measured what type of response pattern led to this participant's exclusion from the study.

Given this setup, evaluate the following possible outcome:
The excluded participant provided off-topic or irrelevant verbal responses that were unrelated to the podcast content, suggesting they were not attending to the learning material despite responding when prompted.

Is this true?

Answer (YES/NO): NO